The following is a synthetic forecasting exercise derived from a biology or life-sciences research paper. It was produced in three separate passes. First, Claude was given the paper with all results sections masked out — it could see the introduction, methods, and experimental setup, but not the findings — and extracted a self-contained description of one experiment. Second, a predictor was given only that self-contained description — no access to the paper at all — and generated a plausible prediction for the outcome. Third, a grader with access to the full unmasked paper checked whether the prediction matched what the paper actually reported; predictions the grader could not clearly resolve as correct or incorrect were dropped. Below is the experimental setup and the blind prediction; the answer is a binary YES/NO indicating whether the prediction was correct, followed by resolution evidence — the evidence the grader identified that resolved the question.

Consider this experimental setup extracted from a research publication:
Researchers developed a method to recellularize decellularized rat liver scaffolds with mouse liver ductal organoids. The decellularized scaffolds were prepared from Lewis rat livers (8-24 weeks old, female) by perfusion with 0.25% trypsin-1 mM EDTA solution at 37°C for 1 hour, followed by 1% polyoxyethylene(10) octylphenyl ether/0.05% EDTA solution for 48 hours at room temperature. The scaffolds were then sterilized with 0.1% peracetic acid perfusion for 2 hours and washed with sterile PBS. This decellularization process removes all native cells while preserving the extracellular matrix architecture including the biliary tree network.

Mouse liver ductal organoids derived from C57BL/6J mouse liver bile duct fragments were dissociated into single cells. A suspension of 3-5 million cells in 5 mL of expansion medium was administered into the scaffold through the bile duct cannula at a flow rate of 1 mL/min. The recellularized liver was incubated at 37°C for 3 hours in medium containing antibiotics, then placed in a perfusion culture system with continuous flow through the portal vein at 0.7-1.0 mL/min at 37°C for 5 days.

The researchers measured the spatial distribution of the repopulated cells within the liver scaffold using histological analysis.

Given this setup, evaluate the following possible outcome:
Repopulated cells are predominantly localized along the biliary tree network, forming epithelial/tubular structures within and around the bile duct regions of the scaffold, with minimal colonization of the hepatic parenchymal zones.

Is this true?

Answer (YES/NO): YES